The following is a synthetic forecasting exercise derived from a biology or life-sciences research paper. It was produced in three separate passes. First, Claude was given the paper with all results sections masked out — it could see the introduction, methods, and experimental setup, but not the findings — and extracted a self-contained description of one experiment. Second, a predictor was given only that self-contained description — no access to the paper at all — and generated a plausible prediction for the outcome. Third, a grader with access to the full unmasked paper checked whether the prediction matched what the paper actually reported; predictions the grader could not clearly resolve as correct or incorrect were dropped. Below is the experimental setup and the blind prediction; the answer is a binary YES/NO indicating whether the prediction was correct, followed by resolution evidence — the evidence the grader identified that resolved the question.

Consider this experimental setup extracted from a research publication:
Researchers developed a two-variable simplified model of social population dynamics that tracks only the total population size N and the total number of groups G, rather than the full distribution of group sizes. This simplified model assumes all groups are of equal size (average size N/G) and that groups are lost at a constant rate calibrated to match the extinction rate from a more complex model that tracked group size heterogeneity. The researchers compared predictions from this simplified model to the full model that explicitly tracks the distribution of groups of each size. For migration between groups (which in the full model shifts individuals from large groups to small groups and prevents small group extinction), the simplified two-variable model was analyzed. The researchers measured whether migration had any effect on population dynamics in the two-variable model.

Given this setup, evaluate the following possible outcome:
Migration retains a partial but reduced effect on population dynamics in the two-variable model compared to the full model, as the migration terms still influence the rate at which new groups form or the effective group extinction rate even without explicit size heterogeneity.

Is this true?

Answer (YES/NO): NO